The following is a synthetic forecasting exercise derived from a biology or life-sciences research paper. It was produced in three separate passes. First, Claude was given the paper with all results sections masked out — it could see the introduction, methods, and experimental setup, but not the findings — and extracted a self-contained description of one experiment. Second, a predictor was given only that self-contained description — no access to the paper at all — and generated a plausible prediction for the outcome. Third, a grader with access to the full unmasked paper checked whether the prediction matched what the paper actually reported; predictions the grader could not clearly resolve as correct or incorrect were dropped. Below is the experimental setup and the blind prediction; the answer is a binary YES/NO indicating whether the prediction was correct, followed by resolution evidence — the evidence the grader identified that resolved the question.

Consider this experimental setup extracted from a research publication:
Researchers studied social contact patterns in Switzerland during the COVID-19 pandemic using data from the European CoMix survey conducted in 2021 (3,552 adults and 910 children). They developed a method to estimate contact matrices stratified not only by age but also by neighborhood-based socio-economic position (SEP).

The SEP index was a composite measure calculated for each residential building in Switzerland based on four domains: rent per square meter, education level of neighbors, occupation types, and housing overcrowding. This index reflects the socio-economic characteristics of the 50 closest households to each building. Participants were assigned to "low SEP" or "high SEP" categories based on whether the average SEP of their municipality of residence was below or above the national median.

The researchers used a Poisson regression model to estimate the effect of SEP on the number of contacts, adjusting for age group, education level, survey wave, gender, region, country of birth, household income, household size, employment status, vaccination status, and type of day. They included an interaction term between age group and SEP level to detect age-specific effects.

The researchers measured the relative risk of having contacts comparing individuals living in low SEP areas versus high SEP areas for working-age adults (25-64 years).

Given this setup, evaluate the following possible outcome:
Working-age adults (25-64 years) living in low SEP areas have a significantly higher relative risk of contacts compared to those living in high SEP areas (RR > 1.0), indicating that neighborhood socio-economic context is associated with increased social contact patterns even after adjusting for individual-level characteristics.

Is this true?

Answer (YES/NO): YES